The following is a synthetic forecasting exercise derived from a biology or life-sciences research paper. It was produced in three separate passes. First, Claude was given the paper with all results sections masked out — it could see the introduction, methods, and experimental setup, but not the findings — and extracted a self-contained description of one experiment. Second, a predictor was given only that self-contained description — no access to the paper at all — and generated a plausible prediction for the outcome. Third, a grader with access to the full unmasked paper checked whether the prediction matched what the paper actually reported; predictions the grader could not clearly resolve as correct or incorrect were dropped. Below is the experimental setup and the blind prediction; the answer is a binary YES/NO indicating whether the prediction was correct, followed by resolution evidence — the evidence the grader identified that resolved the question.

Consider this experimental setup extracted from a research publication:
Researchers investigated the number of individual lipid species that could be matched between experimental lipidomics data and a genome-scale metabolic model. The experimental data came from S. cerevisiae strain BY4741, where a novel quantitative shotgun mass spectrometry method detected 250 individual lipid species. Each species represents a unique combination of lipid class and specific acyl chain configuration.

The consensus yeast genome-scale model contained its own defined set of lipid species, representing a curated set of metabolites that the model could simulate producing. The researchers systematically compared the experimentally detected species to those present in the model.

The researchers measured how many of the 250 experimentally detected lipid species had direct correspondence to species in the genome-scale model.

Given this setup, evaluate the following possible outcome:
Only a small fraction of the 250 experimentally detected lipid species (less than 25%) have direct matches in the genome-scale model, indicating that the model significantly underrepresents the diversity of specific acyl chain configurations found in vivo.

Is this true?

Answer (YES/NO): NO